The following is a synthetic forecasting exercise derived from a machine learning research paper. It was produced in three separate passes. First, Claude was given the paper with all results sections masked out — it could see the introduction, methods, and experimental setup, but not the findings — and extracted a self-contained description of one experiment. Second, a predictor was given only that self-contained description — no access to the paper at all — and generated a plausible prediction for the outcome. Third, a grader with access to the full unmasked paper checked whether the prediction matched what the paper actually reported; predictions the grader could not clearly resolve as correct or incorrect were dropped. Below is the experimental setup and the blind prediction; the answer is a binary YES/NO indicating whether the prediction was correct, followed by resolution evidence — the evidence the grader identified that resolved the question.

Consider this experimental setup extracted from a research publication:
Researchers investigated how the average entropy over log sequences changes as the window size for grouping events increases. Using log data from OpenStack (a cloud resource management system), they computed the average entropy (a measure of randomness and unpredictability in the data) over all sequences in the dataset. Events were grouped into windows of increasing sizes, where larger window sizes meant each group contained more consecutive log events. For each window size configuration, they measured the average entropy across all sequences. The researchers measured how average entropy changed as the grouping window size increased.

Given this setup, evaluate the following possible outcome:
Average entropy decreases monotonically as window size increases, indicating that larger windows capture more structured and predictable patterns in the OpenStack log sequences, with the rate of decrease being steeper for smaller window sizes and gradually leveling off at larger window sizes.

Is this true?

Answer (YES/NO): NO